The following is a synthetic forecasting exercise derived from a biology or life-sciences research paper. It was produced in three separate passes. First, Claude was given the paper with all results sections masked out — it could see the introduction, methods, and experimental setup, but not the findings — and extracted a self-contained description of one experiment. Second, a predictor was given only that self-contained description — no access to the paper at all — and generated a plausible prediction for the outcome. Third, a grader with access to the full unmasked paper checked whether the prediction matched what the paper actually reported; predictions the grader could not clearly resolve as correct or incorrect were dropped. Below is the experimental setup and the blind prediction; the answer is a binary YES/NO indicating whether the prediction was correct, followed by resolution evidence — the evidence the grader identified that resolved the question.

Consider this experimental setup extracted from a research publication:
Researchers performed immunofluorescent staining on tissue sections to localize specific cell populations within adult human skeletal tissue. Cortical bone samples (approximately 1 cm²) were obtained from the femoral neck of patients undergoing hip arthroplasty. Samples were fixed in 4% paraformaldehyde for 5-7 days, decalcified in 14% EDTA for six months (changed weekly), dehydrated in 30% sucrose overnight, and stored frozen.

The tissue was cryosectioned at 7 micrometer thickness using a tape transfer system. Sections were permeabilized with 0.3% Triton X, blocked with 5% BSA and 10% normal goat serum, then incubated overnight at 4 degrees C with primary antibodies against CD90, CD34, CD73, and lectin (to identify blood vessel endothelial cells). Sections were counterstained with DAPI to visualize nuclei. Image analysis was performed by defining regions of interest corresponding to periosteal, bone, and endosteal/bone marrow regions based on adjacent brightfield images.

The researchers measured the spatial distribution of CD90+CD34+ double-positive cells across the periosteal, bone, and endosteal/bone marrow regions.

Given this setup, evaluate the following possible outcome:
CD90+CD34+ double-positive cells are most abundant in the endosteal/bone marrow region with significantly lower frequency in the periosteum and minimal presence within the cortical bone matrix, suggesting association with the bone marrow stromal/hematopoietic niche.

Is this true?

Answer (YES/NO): NO